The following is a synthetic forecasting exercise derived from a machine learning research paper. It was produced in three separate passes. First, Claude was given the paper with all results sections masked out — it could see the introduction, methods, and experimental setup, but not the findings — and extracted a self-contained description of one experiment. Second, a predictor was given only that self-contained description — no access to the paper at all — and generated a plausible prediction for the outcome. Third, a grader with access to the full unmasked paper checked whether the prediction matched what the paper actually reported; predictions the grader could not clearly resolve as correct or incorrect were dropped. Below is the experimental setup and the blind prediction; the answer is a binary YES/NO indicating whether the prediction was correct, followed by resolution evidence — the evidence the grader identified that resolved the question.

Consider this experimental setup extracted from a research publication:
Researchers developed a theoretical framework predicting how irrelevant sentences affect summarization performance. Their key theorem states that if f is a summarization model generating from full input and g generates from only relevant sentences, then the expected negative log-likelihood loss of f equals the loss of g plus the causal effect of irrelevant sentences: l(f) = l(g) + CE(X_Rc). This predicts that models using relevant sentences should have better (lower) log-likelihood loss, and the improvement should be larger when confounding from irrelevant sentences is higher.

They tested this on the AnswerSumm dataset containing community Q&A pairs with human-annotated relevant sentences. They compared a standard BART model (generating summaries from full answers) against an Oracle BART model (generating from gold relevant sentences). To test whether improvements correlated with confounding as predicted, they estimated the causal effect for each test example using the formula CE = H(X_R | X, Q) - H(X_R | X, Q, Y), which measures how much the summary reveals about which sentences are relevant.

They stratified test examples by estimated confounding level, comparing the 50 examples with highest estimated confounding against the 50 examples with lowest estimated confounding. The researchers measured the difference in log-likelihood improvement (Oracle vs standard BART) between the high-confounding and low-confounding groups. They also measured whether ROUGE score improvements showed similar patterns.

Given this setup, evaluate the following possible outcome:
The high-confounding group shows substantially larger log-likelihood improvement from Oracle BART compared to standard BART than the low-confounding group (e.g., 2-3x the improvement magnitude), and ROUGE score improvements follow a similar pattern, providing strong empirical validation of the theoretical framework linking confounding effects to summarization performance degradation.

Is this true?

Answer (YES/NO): NO